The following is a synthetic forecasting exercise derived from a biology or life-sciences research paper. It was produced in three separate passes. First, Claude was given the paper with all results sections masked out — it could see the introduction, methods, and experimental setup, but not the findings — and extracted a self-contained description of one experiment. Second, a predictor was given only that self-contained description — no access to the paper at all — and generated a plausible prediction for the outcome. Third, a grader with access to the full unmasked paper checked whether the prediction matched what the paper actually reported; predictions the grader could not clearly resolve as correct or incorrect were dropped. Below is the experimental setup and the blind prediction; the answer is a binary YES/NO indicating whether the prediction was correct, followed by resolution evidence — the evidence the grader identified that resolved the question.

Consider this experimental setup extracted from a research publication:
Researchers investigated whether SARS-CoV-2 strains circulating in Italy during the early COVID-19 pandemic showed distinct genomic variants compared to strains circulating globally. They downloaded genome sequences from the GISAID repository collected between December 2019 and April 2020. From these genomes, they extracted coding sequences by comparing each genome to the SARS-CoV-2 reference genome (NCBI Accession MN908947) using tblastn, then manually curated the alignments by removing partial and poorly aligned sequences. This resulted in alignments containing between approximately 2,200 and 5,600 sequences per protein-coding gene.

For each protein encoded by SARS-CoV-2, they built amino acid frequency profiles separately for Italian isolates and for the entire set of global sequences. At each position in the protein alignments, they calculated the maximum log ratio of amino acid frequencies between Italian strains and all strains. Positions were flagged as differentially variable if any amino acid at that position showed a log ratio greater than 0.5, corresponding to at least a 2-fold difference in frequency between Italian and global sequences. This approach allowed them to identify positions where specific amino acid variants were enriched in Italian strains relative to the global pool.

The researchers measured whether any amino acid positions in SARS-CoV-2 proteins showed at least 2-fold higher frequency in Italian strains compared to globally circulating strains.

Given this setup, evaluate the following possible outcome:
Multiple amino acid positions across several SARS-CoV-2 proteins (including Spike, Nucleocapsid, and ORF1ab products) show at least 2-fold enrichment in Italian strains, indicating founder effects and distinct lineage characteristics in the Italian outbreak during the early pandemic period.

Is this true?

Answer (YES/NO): YES